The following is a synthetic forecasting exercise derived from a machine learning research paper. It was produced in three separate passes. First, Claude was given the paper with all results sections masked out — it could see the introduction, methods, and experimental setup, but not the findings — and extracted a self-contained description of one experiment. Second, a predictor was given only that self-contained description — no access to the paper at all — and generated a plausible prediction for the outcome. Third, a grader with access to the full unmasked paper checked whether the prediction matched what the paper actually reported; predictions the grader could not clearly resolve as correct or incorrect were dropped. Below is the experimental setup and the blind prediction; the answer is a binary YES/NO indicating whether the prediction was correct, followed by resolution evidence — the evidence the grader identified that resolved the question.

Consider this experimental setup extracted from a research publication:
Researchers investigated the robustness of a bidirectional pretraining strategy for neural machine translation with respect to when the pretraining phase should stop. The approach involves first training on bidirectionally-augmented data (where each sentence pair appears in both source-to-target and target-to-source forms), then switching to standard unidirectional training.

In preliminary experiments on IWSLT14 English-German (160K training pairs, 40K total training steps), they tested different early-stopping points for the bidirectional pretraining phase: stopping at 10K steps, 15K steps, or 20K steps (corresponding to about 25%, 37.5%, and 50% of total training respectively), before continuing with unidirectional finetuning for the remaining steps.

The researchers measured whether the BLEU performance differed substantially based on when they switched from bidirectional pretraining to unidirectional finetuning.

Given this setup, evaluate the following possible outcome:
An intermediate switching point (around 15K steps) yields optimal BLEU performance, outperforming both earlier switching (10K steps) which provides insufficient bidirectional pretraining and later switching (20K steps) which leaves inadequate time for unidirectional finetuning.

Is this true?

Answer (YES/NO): NO